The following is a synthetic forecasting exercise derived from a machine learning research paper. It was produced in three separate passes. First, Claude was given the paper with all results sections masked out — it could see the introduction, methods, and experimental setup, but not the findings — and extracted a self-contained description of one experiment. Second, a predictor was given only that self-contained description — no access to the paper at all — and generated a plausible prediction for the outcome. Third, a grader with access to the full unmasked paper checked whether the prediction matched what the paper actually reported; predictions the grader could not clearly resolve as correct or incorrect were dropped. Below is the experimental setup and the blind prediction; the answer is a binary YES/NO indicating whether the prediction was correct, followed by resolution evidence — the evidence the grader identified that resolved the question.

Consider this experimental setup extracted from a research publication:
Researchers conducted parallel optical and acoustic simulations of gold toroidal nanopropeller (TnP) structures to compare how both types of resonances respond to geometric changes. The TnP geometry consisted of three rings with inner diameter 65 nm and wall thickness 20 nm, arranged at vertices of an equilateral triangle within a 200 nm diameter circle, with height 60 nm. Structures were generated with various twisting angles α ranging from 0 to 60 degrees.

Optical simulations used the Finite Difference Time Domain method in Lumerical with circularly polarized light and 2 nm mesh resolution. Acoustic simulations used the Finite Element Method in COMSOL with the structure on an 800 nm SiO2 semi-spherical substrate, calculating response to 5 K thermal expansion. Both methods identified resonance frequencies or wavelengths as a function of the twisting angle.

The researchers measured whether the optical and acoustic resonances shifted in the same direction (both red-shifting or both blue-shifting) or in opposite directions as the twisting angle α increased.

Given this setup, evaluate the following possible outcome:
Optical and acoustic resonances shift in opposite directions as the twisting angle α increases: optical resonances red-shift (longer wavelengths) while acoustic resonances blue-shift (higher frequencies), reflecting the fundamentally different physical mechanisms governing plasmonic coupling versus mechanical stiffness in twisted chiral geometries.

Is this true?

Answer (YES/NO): NO